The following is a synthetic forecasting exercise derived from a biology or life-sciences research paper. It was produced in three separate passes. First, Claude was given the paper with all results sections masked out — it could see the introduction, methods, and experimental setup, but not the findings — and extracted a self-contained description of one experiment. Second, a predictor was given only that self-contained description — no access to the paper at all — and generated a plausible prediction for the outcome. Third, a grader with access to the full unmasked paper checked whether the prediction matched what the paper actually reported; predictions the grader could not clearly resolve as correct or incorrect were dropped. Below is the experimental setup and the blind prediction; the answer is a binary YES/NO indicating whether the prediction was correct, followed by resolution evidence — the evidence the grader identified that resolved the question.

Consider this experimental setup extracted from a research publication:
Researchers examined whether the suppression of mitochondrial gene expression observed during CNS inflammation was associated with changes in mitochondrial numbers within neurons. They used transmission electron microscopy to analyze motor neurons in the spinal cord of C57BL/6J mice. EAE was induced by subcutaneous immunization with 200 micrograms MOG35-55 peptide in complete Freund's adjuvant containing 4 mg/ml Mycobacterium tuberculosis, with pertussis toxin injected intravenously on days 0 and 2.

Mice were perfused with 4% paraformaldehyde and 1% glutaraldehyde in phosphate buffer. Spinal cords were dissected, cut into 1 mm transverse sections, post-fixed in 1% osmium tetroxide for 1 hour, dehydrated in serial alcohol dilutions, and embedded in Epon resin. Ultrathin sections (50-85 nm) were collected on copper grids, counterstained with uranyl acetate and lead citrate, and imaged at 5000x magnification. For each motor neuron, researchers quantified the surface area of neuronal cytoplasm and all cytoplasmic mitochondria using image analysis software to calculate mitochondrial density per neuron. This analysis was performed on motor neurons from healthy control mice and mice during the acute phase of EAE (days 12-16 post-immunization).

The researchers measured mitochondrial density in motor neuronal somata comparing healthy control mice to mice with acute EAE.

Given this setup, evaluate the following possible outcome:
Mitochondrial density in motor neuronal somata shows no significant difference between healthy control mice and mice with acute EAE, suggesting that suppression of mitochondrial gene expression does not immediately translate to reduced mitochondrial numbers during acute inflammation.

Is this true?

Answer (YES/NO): YES